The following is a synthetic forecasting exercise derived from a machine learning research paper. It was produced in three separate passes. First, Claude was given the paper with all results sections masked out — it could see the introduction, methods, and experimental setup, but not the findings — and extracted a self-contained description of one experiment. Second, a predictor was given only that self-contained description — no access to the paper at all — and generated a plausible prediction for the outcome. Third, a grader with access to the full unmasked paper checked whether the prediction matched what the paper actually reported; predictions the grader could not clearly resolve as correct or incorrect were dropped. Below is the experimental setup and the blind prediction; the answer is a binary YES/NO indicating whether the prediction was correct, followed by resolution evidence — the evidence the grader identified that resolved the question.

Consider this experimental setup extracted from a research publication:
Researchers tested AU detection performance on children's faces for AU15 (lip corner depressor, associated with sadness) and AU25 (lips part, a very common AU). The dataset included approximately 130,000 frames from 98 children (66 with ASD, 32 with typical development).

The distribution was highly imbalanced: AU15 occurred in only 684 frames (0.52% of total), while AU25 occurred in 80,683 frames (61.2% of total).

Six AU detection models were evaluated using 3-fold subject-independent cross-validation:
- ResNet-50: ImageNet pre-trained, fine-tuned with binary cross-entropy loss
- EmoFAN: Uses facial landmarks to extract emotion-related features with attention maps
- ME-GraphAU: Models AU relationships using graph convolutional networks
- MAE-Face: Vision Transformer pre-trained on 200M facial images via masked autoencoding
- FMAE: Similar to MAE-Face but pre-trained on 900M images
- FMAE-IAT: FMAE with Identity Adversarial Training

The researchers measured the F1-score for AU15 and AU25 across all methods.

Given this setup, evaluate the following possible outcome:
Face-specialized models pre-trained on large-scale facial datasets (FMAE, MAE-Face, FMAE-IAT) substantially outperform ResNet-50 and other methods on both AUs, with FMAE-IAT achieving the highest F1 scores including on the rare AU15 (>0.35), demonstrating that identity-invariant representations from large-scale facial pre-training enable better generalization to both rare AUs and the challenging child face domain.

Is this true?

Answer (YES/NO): NO